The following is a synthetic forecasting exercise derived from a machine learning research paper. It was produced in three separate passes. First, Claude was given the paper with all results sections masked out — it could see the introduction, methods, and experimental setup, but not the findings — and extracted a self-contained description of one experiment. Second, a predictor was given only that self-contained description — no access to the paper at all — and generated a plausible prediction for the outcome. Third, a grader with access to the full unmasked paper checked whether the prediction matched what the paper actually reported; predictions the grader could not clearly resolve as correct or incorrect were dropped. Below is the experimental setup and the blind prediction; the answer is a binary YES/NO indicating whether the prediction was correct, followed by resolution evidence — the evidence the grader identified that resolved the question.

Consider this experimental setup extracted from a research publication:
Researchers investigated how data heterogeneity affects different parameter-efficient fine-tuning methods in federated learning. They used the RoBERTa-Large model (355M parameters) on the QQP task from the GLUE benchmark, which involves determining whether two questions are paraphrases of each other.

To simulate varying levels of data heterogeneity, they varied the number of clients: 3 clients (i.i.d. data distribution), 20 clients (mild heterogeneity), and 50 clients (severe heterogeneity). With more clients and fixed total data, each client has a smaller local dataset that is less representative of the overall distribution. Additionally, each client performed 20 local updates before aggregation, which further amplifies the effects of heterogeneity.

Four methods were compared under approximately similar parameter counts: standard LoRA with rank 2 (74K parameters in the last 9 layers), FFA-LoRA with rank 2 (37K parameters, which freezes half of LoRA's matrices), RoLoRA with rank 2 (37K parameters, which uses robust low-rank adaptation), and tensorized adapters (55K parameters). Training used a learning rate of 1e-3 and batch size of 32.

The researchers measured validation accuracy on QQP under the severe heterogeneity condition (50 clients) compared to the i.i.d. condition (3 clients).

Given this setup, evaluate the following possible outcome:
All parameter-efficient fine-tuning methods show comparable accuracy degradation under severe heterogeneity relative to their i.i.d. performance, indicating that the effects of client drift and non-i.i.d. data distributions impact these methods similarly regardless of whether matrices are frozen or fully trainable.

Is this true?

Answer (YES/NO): NO